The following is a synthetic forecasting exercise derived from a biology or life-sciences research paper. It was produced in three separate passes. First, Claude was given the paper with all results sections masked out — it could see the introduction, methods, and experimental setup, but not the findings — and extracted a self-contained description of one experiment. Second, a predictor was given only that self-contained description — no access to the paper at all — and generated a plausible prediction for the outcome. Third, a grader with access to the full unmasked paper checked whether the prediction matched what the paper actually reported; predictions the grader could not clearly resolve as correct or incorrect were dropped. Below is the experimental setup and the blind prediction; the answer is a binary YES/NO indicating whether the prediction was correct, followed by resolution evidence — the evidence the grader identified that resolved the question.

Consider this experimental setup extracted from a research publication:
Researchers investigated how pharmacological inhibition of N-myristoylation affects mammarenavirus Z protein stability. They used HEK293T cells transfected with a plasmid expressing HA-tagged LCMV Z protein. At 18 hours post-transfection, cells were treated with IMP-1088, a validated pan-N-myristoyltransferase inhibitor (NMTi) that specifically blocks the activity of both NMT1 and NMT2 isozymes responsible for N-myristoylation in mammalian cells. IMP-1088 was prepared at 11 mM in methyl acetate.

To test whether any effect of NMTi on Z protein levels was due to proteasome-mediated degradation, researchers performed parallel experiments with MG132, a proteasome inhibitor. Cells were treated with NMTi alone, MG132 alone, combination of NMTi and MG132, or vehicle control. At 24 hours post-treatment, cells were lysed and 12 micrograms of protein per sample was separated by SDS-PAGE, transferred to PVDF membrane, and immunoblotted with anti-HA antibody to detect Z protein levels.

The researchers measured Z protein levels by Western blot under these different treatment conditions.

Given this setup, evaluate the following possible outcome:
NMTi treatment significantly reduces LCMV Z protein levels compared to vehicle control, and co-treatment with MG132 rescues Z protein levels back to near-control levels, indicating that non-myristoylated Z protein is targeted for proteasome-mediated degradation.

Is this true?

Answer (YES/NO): YES